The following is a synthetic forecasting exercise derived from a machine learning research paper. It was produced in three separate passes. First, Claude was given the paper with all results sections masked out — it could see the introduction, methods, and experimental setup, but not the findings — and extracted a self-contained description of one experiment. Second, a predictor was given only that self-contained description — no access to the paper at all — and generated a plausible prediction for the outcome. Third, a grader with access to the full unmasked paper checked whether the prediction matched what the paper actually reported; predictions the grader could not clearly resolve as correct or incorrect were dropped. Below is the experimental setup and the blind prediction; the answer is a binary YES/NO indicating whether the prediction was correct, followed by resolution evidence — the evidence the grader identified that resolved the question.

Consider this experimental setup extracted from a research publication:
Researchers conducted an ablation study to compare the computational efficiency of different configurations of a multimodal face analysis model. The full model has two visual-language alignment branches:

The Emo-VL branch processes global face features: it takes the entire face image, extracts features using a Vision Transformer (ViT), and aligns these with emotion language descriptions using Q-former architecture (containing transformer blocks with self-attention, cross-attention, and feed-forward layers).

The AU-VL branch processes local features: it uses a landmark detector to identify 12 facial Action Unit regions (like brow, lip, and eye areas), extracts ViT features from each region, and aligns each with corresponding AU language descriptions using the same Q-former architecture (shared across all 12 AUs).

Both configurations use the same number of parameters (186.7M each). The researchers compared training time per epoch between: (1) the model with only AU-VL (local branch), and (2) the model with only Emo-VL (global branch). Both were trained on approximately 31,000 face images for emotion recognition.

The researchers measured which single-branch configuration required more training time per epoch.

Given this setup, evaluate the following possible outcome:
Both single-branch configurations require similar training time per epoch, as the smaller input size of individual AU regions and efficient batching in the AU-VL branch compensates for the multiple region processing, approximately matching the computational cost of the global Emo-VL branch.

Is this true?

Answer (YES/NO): NO